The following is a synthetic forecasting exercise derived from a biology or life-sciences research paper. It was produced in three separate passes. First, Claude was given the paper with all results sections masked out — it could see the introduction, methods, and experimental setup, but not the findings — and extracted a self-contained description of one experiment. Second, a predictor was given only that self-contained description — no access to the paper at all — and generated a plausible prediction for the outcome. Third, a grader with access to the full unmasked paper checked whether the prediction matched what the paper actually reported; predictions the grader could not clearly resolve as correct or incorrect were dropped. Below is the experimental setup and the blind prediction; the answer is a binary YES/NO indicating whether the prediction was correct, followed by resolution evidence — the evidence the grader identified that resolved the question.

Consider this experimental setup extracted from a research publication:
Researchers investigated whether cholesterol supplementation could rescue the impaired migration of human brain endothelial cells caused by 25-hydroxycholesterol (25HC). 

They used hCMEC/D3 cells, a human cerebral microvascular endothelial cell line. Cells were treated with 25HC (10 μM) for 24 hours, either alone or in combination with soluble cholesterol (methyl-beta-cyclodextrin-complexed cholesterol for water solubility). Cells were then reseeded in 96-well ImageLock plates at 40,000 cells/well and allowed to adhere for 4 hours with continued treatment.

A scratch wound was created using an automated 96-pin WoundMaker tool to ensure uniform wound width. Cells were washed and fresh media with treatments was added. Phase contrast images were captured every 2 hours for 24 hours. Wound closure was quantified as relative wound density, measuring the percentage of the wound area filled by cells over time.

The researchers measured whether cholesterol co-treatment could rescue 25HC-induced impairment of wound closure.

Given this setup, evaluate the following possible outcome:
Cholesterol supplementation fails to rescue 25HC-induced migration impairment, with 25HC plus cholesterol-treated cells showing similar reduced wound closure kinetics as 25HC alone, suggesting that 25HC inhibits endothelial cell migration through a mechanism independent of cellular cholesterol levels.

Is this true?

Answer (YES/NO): NO